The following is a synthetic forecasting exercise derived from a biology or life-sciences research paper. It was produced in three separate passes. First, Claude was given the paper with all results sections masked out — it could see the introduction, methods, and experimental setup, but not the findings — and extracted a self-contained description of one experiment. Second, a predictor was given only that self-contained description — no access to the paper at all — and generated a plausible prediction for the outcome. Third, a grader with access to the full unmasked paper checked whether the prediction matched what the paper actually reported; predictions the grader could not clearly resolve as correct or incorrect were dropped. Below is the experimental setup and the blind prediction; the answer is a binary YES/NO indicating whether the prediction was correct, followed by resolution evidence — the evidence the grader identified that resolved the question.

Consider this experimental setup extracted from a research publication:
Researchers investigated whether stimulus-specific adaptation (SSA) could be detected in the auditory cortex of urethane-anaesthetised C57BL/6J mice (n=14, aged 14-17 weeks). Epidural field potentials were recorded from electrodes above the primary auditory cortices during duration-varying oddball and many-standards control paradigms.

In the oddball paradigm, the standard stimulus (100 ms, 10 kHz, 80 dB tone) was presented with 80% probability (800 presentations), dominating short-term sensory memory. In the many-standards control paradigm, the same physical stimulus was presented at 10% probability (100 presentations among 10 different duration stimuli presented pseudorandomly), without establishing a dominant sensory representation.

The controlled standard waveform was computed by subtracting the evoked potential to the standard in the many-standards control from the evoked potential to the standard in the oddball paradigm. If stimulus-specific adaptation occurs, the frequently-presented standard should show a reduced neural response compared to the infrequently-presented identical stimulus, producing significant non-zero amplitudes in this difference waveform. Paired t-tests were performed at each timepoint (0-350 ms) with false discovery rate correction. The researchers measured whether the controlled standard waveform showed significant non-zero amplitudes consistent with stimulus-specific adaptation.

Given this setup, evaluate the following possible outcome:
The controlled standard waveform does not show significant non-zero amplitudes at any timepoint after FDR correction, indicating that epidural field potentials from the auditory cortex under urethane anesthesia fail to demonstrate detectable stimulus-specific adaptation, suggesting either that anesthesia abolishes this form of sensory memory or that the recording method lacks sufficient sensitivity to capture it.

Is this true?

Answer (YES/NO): YES